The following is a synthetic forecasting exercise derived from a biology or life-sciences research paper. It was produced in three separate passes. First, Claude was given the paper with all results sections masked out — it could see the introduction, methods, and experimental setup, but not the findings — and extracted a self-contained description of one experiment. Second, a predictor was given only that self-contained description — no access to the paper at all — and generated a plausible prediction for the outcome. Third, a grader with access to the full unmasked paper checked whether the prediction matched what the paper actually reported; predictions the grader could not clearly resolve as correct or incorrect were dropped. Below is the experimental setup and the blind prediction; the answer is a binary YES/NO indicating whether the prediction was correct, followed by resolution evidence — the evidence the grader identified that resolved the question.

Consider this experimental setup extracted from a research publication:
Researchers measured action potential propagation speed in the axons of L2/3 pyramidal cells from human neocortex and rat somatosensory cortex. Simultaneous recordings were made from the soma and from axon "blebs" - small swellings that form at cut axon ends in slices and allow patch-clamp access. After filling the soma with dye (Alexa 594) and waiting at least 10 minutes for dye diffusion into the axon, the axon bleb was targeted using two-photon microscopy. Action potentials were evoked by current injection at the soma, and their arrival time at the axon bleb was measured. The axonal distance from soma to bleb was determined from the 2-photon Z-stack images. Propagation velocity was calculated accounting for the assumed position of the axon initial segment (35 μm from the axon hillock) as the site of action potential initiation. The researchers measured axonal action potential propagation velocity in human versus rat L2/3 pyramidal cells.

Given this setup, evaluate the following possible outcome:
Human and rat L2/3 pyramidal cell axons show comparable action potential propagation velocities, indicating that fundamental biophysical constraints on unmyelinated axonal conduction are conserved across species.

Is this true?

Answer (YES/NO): YES